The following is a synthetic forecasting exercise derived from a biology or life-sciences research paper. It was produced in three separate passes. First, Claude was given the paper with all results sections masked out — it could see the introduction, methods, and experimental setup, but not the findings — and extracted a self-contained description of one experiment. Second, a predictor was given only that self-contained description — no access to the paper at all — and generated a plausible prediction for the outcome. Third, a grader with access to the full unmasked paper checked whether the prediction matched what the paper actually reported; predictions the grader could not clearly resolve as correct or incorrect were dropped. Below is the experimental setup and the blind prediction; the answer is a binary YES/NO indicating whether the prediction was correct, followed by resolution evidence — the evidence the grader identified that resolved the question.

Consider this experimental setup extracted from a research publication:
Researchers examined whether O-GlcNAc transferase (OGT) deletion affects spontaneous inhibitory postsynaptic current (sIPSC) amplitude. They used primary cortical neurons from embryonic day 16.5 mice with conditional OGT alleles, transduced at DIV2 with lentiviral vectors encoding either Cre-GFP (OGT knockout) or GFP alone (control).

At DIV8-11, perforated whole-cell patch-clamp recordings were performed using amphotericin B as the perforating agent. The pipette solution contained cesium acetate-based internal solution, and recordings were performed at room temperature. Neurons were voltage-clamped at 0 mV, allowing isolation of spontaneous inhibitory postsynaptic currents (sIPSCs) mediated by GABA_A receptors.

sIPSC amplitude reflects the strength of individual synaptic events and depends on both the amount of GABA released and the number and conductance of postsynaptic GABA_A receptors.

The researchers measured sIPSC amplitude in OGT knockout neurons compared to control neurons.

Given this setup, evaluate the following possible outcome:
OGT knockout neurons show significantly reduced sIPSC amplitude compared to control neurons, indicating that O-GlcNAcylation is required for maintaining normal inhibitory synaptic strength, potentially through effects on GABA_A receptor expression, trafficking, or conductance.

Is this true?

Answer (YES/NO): NO